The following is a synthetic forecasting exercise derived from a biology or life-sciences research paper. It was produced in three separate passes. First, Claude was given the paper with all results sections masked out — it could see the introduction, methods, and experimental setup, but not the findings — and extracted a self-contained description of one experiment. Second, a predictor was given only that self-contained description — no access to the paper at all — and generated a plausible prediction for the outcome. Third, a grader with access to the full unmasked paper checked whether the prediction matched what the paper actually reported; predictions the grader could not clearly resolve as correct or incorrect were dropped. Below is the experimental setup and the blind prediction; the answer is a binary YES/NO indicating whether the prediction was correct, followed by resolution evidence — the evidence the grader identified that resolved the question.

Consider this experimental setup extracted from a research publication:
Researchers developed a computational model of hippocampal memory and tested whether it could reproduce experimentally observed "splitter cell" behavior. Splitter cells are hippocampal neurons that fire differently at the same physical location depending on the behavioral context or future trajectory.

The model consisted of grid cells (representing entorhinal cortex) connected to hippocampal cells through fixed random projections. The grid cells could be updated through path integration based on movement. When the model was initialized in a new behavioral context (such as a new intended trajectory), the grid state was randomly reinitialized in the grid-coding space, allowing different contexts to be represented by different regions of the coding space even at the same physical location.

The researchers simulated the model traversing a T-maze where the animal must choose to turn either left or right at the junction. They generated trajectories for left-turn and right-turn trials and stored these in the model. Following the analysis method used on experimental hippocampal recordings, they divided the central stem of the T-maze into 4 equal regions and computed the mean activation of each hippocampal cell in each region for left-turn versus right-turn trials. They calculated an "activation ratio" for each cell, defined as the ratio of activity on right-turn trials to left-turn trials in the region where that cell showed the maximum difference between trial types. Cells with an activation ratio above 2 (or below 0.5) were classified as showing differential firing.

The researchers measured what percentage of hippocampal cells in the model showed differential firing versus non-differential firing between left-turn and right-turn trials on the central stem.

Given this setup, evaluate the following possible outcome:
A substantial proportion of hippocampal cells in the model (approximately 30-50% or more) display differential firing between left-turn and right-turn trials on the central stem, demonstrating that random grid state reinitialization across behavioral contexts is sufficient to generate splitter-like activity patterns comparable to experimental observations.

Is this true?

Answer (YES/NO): YES